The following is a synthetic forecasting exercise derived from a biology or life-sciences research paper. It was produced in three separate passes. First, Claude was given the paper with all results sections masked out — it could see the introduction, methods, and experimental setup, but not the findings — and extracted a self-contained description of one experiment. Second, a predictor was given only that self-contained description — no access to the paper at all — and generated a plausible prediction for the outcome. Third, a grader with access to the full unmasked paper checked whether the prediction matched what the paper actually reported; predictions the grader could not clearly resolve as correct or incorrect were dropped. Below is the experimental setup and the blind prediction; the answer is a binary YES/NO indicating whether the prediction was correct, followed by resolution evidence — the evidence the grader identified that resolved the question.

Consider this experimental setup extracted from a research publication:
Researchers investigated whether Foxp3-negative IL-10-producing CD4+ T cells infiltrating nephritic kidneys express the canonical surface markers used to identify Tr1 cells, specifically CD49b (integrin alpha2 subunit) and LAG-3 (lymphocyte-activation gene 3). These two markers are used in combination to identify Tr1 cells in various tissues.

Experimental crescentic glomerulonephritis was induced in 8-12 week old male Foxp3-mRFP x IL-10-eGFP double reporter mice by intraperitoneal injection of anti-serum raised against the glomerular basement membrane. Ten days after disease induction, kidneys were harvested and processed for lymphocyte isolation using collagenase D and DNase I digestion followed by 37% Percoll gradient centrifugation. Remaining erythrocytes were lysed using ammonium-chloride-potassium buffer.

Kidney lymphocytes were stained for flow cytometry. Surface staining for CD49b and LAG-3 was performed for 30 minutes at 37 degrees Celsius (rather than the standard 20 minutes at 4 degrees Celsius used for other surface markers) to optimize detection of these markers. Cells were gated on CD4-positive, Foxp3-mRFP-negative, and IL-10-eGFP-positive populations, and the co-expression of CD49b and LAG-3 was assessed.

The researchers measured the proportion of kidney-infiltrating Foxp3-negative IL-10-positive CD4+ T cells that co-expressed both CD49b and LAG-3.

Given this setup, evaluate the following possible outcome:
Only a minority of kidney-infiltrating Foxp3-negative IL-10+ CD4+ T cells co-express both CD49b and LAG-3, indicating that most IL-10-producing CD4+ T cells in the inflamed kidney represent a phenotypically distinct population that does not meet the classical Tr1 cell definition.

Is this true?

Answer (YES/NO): YES